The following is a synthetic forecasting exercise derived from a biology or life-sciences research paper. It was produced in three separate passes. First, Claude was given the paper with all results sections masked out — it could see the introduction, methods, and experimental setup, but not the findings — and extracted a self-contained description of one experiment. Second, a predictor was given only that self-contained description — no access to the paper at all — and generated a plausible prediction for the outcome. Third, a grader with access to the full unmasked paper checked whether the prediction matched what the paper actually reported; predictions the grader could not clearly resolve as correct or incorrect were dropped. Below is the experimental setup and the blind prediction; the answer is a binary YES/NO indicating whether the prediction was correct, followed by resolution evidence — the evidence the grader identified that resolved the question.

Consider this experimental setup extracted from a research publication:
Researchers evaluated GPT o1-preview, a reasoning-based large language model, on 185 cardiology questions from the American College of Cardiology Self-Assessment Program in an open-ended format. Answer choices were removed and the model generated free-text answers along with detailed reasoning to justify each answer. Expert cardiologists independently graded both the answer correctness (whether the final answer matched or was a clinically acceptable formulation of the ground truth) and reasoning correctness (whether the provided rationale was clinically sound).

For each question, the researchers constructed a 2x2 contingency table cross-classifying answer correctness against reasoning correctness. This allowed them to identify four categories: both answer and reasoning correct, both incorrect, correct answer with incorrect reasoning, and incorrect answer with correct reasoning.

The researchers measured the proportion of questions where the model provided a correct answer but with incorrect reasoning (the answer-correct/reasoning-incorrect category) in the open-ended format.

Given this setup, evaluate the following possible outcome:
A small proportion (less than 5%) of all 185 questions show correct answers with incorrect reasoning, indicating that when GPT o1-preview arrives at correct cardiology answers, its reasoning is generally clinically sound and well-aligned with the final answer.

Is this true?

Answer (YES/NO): YES